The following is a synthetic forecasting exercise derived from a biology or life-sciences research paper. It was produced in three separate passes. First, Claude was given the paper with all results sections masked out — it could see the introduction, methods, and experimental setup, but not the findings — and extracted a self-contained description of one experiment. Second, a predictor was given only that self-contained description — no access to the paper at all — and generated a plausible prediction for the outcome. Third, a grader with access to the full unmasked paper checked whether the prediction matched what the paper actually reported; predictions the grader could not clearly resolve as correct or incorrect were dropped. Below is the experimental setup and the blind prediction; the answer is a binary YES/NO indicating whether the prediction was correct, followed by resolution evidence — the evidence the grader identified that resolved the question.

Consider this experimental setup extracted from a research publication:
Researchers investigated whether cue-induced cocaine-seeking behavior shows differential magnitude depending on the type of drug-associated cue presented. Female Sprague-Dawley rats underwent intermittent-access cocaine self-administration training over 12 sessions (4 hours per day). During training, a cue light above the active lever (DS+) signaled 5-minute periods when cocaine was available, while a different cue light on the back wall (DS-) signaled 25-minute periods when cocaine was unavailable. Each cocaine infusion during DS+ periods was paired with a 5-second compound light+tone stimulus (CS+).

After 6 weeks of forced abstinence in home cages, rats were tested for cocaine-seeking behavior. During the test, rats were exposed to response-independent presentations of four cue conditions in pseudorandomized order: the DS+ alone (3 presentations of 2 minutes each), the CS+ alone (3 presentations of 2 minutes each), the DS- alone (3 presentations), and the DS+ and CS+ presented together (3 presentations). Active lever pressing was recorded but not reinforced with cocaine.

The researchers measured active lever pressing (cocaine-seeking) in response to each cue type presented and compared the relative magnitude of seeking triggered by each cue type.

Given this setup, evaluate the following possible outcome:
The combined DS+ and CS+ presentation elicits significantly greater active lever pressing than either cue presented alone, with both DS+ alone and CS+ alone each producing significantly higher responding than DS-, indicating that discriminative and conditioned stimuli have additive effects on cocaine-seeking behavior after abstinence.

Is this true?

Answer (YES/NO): NO